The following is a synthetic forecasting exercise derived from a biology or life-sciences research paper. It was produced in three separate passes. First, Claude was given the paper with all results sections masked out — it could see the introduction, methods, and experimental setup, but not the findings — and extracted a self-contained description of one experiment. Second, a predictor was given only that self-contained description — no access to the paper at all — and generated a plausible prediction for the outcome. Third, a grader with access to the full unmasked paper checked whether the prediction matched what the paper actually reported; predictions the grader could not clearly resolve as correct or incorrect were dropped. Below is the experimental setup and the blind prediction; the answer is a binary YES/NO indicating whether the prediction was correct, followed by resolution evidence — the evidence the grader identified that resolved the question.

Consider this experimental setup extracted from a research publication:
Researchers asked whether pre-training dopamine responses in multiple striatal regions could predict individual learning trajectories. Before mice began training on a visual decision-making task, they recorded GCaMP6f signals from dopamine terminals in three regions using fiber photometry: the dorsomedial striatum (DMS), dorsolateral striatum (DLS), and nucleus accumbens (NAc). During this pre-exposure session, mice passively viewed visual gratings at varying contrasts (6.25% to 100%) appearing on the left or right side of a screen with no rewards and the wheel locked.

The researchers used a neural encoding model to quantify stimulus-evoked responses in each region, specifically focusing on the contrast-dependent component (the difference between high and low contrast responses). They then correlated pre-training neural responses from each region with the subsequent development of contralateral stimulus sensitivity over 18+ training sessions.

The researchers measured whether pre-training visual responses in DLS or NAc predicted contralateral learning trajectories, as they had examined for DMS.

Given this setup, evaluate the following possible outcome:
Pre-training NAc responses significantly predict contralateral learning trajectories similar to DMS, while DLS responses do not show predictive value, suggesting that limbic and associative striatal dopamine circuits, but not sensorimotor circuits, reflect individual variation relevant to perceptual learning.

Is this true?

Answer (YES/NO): NO